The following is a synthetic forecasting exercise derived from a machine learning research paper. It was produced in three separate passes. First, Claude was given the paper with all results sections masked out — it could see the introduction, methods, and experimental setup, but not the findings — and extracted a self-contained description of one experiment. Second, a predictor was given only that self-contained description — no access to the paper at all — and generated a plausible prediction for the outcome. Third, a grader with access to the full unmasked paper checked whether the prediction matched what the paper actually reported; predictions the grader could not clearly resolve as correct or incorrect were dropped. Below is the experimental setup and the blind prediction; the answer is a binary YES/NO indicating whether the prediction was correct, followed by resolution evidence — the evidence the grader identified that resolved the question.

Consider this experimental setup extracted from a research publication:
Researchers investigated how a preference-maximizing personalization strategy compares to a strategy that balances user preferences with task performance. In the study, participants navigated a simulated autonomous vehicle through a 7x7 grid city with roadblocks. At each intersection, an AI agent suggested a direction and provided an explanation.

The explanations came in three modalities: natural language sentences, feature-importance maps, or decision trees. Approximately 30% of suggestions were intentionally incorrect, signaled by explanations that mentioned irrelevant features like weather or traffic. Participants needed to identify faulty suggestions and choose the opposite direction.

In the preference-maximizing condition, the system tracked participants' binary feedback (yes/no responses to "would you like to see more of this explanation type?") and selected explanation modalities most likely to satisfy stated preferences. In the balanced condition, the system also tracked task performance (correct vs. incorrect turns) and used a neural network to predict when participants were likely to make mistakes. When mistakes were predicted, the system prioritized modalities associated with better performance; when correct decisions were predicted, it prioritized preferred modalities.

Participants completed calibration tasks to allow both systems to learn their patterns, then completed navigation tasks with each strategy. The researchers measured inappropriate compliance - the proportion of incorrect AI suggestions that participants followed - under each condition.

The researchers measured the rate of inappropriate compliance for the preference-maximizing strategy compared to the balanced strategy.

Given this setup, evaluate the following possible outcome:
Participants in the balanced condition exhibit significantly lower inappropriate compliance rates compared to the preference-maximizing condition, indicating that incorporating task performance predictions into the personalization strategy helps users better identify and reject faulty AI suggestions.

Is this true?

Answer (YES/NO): YES